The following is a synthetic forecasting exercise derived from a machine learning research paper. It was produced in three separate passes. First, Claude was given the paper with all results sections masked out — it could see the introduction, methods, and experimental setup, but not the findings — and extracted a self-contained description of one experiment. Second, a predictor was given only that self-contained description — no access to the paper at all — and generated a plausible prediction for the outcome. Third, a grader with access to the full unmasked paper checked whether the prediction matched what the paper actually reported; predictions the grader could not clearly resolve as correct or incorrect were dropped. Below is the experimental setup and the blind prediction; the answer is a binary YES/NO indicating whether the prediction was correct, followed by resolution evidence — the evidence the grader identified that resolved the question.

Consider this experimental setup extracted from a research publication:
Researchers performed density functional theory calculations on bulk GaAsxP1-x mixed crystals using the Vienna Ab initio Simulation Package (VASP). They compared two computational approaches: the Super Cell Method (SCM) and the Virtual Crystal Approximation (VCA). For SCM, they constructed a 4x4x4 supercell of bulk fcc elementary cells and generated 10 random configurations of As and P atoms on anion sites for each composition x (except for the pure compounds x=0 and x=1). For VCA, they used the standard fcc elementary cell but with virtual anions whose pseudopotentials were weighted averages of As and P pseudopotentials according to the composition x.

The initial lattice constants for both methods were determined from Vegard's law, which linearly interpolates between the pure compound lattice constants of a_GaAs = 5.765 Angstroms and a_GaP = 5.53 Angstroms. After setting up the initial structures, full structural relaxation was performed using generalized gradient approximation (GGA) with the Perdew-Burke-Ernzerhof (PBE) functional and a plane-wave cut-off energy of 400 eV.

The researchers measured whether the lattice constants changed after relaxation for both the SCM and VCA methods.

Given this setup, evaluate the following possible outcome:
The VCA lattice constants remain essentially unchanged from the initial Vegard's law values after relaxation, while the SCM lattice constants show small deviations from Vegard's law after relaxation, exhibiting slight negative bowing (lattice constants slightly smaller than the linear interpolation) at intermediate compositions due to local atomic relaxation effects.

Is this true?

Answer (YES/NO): NO